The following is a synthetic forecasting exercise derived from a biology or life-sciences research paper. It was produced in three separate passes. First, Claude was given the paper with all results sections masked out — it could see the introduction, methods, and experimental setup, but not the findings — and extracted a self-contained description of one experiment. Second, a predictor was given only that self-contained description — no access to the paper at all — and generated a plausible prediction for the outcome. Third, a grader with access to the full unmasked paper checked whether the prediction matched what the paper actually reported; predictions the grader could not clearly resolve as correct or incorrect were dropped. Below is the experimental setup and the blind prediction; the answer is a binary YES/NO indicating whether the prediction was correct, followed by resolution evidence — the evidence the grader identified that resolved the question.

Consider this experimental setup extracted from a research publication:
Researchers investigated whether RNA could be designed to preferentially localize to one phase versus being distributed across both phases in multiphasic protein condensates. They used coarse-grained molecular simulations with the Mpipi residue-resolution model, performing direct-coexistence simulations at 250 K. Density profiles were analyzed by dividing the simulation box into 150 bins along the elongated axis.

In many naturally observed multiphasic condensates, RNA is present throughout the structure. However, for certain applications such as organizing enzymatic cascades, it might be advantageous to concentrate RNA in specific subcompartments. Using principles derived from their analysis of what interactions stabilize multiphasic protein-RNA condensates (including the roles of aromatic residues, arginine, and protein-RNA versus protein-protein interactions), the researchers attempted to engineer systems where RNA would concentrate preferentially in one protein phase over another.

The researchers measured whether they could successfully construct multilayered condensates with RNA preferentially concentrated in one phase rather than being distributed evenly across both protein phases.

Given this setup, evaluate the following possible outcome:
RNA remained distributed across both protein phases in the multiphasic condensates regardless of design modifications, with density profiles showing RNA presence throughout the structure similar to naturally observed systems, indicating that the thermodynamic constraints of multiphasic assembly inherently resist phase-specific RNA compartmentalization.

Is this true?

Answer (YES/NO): NO